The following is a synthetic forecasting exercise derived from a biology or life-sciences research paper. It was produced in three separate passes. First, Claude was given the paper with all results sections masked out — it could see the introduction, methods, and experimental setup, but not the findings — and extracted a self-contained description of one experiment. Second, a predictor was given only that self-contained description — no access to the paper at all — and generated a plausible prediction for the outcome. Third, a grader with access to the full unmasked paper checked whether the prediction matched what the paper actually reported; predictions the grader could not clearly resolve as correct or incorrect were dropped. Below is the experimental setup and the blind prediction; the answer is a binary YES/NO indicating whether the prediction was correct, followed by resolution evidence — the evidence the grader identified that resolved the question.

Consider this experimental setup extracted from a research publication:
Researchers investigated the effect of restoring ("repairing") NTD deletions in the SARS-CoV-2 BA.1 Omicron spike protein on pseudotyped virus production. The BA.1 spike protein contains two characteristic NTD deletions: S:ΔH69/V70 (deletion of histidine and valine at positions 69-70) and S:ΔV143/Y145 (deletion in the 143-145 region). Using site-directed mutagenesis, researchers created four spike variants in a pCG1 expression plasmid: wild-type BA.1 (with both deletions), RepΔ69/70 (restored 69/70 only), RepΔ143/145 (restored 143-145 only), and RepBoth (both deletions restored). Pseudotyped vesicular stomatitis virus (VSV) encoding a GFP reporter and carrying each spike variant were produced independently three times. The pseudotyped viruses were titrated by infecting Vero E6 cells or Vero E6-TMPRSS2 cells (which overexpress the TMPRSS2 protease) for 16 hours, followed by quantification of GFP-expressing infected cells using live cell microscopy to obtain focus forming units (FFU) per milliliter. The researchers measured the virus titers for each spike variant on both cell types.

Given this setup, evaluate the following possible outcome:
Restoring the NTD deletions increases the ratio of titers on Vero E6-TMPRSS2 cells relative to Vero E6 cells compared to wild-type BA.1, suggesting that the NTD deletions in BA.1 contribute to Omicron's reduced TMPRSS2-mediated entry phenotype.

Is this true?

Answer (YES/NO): NO